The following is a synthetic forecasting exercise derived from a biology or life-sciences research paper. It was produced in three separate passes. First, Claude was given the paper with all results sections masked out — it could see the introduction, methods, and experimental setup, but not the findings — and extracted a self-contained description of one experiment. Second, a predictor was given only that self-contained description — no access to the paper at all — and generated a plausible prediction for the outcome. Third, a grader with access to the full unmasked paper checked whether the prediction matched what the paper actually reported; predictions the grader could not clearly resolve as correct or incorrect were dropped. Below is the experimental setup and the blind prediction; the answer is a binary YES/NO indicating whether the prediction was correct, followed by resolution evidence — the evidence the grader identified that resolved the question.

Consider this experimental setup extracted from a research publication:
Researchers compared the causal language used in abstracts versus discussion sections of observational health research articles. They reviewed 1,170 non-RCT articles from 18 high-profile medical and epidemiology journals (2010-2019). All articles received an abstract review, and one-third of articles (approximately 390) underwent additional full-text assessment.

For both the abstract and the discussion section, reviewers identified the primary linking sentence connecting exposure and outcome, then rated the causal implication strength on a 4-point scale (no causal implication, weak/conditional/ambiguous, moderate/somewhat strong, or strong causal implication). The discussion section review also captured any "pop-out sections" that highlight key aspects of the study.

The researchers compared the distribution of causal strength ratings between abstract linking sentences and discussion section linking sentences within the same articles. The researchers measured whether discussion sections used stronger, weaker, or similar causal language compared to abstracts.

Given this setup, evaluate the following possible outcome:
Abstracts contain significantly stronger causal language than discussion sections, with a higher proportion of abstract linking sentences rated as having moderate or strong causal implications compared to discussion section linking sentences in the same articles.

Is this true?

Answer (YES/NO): NO